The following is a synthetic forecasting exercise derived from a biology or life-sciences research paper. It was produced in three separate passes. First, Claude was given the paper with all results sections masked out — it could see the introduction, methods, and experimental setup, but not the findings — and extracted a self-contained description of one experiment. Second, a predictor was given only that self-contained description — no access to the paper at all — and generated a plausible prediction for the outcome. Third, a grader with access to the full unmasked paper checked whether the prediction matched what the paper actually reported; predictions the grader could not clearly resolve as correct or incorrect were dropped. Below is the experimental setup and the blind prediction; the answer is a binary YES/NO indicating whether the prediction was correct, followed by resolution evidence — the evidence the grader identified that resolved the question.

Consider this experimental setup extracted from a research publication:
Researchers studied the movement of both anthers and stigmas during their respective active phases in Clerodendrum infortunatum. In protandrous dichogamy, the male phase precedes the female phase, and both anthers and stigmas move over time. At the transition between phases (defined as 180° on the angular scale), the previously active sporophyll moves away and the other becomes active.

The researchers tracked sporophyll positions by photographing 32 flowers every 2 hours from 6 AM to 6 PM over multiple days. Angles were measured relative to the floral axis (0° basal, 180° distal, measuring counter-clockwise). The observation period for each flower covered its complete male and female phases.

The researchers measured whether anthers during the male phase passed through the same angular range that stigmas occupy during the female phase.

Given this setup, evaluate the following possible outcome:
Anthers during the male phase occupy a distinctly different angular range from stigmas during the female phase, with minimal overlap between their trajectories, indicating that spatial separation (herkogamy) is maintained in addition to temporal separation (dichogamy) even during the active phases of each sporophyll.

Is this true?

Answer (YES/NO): NO